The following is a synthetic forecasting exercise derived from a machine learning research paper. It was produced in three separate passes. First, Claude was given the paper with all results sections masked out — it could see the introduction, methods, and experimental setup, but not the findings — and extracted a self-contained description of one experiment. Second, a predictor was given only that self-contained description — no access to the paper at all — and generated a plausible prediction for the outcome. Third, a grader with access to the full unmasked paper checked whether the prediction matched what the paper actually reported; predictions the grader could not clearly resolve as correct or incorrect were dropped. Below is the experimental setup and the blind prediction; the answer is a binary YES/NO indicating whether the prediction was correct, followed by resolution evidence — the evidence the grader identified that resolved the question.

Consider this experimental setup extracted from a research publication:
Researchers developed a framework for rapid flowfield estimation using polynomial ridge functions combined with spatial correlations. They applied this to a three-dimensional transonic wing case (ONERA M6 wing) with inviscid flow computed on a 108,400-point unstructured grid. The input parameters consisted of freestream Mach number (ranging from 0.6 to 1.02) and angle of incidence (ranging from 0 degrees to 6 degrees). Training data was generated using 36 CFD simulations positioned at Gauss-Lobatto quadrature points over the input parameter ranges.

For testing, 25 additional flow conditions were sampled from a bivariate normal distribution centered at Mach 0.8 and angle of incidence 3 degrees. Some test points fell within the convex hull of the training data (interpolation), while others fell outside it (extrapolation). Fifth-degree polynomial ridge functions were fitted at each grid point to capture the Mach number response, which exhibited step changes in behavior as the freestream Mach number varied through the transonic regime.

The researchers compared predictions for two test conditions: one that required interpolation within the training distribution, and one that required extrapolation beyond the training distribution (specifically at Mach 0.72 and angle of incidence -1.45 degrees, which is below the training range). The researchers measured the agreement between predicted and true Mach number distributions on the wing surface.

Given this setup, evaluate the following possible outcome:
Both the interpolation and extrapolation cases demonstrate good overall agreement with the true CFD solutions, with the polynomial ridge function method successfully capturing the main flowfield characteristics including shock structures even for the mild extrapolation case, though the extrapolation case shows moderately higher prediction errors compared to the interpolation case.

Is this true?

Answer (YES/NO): NO